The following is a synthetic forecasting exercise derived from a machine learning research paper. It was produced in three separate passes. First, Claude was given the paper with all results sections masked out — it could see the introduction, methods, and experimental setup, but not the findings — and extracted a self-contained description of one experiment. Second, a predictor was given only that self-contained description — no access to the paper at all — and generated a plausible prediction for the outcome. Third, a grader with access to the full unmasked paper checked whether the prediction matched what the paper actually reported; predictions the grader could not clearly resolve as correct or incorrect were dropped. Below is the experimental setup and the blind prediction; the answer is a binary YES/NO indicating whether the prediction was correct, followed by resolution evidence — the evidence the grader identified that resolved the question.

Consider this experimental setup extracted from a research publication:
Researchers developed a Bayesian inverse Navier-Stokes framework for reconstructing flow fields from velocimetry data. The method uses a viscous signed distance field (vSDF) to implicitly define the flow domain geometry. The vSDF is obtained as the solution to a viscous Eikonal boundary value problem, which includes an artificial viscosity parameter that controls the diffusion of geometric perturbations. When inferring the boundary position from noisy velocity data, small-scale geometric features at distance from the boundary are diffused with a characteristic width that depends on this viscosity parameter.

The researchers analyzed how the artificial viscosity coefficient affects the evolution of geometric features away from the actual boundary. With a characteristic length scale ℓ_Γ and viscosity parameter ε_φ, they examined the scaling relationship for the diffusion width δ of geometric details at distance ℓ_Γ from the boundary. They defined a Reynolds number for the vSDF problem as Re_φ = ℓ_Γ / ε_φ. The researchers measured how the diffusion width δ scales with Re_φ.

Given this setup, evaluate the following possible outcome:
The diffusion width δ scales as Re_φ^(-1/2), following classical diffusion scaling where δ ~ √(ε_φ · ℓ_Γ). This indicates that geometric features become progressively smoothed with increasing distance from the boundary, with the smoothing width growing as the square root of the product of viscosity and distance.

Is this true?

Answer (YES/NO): YES